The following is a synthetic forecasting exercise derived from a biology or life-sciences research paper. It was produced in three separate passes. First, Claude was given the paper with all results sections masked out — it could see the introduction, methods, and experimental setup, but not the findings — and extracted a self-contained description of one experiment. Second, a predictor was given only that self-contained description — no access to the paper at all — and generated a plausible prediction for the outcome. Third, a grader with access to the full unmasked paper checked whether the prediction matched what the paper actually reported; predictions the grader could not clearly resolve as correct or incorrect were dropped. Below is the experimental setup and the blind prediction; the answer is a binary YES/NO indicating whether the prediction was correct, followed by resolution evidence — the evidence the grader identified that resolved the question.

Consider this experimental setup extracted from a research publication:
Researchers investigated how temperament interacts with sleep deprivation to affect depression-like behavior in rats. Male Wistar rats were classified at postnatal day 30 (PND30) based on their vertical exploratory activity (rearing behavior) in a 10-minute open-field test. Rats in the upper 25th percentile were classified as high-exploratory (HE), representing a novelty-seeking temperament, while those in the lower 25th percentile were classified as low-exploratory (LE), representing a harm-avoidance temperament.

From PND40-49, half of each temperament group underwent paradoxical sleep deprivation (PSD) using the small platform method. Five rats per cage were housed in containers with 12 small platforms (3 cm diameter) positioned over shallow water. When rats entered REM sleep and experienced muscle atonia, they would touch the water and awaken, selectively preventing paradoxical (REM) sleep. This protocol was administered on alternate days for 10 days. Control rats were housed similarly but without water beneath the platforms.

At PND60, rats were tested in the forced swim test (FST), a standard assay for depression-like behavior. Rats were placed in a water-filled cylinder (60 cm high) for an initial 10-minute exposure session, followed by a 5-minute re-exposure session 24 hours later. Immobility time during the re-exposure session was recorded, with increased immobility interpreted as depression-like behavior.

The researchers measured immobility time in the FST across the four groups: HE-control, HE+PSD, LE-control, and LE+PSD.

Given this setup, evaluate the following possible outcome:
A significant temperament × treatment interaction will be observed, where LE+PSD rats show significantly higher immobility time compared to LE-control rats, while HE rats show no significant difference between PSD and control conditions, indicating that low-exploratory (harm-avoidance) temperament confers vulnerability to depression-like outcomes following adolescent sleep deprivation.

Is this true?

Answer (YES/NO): NO